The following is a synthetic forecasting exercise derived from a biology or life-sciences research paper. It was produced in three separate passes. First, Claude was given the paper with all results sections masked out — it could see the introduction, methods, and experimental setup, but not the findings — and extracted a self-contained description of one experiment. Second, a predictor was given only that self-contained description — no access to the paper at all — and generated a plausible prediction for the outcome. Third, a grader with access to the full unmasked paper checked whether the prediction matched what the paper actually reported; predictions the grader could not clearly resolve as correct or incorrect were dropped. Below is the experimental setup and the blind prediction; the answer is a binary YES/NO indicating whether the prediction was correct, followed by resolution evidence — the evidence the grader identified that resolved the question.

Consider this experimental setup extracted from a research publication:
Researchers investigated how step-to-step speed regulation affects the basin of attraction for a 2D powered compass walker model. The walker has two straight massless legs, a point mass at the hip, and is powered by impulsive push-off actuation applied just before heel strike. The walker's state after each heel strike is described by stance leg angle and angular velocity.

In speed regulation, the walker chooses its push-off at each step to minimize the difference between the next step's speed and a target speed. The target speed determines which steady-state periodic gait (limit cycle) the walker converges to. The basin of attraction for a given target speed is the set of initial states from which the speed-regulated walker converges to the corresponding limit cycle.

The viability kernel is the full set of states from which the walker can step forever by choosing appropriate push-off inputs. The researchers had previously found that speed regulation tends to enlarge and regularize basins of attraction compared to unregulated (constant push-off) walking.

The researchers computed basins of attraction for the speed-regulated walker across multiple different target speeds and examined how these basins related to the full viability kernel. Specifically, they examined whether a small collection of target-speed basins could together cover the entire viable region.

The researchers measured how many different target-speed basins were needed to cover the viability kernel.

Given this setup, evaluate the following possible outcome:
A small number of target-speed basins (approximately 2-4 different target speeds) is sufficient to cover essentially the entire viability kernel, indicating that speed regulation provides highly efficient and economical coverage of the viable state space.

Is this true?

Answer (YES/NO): NO